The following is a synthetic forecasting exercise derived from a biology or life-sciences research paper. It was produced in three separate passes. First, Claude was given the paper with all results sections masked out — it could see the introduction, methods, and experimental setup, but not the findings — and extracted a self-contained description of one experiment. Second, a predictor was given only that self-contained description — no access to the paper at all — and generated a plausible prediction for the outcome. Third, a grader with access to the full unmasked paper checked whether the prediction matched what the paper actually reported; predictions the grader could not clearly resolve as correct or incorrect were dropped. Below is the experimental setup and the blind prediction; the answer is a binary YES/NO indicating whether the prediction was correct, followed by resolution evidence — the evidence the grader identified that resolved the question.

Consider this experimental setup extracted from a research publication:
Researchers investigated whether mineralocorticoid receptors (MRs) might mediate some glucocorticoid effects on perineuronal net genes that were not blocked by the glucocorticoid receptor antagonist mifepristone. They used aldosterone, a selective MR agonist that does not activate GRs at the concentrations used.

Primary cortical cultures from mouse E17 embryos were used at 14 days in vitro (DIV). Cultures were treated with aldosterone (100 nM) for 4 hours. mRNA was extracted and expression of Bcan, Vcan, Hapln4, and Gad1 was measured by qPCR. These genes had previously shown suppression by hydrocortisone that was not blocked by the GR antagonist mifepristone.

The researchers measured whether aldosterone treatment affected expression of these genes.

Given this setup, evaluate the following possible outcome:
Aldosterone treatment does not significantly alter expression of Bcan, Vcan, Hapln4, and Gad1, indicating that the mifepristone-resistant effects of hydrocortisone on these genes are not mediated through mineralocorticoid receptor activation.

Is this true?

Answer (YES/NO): YES